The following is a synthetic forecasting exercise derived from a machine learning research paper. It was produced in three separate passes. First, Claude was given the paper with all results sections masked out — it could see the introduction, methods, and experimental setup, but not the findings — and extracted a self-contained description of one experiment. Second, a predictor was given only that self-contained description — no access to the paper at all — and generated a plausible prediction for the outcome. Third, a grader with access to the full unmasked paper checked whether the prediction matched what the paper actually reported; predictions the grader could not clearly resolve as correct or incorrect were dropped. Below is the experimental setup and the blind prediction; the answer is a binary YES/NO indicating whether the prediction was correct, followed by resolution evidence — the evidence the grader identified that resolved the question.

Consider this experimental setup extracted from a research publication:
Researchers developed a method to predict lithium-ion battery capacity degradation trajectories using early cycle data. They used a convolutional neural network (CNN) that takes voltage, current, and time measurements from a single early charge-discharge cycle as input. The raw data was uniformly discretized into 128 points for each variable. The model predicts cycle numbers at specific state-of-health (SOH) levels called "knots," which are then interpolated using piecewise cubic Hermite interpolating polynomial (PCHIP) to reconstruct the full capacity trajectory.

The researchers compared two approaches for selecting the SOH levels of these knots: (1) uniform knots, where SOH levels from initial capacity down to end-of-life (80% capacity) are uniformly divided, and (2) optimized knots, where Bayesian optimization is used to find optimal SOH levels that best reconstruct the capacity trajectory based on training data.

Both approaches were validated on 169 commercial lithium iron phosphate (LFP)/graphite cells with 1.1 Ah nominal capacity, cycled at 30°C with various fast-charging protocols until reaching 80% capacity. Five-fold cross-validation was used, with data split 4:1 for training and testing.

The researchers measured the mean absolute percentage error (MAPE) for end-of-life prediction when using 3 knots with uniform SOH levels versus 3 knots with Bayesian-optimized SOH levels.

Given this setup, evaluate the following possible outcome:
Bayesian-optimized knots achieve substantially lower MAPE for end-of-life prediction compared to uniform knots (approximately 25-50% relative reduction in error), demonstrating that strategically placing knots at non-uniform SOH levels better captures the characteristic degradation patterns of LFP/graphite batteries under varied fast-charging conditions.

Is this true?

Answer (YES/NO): NO